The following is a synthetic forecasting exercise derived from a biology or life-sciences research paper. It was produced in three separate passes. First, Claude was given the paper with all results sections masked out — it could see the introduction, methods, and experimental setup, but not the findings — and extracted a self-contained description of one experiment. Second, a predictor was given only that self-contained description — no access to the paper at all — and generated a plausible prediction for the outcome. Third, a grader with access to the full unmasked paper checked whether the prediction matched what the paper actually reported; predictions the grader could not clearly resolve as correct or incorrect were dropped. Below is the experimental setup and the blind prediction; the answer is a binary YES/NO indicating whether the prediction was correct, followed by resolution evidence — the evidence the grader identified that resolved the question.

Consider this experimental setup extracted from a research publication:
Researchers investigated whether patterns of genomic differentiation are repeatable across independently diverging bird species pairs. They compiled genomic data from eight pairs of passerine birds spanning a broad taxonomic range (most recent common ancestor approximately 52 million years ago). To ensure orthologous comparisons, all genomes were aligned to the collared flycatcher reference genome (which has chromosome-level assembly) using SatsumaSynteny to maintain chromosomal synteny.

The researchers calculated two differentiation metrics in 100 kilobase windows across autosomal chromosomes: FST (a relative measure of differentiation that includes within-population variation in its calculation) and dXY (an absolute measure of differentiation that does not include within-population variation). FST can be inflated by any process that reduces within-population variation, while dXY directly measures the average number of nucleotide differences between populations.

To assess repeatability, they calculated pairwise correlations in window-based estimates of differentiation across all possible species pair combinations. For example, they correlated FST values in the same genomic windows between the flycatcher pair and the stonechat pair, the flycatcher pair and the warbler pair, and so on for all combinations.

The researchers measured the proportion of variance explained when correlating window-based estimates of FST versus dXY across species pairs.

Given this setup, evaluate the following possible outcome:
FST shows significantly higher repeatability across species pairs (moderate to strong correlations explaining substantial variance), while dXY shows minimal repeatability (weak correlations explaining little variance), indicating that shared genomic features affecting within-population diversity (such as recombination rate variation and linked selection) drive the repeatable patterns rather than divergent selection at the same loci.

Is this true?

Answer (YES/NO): NO